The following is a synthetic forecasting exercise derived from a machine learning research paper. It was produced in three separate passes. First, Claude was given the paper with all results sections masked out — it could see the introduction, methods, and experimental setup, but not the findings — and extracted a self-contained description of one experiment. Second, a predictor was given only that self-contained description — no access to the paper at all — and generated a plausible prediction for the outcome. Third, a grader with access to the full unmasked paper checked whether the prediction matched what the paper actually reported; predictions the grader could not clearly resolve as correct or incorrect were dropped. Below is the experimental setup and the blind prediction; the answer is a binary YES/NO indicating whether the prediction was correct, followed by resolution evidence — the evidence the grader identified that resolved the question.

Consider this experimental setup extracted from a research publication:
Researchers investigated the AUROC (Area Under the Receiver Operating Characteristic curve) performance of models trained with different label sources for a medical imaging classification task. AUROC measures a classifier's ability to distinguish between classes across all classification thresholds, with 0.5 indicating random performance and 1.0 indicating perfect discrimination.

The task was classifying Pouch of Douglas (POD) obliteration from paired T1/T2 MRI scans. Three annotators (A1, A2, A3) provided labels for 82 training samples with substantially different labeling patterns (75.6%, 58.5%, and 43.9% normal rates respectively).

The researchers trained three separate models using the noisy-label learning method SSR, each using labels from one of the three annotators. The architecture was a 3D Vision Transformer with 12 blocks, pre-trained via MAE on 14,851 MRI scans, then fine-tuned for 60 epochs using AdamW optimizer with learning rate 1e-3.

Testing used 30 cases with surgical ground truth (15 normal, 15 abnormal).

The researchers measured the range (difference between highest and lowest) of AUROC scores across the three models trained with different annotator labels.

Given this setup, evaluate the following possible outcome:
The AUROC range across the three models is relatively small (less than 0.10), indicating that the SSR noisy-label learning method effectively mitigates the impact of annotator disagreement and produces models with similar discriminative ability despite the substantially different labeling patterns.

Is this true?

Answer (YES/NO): YES